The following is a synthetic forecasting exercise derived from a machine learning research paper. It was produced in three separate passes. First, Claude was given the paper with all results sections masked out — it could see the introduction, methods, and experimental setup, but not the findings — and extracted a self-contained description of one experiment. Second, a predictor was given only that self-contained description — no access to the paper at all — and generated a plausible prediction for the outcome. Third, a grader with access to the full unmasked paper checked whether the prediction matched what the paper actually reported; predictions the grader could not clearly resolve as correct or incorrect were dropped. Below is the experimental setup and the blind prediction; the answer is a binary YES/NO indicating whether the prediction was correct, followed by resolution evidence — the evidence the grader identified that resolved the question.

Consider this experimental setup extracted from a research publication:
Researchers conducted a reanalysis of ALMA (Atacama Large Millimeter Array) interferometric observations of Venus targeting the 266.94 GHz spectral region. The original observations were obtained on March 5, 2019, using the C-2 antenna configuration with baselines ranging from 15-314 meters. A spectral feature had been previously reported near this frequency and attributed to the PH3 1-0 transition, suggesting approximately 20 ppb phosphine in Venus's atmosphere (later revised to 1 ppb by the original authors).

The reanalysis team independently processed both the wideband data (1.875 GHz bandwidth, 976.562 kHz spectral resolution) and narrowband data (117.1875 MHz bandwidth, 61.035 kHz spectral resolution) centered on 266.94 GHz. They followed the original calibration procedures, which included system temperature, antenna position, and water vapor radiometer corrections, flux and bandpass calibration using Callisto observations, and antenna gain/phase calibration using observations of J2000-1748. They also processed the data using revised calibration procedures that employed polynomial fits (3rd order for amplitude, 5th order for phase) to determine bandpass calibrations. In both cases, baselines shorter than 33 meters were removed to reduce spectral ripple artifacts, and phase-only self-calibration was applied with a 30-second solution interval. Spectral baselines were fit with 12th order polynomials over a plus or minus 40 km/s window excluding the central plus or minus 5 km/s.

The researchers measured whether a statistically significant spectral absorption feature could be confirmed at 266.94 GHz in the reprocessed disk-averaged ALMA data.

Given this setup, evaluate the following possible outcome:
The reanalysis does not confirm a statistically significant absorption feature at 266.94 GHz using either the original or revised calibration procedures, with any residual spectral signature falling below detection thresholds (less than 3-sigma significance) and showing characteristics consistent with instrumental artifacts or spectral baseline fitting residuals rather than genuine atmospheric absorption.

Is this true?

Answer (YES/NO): NO